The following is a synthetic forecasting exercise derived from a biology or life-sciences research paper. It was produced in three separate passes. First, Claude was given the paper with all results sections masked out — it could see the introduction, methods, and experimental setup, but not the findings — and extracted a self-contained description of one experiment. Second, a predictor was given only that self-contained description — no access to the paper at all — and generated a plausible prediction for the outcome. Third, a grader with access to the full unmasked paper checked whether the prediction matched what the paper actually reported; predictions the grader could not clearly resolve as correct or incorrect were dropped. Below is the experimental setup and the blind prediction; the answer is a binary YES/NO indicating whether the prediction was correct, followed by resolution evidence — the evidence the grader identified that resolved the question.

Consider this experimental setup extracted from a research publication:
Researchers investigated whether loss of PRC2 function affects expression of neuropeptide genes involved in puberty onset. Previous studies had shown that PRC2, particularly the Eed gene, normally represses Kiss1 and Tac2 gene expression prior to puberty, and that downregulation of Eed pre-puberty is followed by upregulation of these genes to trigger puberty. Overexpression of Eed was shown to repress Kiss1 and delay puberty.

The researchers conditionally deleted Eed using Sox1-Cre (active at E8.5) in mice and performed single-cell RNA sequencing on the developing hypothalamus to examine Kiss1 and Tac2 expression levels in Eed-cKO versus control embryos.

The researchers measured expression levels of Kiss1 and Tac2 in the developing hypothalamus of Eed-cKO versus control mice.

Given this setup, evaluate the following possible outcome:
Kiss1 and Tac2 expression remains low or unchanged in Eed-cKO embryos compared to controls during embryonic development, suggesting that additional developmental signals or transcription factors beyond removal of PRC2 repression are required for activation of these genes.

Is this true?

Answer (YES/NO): YES